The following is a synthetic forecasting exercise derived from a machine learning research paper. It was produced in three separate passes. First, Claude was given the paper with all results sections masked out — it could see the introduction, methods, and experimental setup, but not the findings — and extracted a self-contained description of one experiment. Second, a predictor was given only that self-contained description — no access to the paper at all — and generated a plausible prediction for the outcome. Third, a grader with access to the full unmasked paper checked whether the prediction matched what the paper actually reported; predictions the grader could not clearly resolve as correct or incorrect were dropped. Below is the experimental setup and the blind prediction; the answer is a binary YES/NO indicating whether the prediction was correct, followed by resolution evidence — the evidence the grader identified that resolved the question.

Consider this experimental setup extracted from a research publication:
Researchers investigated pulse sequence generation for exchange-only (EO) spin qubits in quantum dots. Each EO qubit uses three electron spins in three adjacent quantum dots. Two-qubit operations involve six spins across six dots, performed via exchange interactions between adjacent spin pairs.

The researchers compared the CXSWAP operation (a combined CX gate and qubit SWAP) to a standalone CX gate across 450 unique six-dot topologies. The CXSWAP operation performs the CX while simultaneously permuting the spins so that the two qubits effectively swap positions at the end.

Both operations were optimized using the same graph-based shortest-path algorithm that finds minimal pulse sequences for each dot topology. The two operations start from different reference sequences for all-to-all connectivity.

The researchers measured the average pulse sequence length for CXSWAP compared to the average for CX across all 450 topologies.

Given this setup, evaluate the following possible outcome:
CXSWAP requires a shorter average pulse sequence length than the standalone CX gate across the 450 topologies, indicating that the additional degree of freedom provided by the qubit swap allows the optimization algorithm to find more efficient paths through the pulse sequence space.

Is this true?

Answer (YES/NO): NO